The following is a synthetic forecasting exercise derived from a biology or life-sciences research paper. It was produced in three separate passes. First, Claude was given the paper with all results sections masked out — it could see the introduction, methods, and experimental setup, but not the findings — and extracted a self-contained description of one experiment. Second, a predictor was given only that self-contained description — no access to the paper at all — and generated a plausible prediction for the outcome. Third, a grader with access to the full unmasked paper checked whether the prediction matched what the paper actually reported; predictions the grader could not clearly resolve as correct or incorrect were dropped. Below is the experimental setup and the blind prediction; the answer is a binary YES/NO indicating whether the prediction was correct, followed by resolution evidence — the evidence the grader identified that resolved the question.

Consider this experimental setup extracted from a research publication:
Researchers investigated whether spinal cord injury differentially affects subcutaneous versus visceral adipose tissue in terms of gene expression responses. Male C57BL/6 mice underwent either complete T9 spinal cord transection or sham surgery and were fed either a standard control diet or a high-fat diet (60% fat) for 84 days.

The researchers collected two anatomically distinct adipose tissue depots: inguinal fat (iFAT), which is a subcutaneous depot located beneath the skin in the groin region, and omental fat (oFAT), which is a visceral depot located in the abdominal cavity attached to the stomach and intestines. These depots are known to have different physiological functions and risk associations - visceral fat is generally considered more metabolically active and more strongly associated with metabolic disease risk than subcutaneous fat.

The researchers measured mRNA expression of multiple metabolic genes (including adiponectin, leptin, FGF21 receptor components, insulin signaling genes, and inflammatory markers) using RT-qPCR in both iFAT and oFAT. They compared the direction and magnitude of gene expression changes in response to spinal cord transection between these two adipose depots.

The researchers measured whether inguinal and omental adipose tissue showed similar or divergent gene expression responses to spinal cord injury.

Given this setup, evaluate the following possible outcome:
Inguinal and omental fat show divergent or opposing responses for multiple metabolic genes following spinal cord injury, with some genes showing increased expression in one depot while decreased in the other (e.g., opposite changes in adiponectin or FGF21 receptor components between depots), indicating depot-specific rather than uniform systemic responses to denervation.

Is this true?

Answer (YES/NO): NO